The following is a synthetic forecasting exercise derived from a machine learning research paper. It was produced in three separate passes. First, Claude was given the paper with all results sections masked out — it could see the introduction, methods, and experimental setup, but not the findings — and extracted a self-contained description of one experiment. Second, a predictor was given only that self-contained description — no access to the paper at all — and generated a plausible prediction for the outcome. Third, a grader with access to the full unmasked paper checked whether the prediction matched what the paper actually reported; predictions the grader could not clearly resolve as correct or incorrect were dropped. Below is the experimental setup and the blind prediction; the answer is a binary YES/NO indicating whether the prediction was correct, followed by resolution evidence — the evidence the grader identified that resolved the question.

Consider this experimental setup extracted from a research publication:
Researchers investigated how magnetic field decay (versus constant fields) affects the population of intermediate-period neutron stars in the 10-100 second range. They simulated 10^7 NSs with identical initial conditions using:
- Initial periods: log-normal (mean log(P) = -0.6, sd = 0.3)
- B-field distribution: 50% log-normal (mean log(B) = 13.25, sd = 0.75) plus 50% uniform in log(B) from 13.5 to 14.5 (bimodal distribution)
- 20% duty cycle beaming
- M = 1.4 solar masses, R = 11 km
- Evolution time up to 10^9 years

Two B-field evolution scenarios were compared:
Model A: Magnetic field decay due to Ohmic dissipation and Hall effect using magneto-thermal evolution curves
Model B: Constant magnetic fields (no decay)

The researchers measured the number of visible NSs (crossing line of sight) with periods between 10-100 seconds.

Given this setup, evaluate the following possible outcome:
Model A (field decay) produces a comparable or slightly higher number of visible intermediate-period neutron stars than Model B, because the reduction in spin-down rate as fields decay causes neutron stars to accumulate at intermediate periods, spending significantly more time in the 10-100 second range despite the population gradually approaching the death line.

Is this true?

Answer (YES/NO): NO